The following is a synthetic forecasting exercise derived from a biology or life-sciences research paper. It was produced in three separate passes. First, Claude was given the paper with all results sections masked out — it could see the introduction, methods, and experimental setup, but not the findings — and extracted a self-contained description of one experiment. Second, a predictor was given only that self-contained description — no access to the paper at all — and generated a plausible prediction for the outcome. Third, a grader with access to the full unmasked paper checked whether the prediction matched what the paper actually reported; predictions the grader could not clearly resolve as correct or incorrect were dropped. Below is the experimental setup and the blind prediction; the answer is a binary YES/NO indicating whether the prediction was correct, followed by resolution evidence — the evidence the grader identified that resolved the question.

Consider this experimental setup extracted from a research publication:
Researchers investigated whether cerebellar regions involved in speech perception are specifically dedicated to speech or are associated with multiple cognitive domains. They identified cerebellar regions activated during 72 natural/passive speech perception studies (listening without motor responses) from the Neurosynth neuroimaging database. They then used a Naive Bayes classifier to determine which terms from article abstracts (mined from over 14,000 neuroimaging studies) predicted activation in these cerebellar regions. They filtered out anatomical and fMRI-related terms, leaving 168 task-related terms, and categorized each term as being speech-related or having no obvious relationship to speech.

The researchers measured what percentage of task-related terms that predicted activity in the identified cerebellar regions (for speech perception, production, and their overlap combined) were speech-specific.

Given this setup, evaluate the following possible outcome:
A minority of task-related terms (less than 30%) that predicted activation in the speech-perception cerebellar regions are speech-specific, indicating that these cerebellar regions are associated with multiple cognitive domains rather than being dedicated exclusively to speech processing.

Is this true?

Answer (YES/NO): YES